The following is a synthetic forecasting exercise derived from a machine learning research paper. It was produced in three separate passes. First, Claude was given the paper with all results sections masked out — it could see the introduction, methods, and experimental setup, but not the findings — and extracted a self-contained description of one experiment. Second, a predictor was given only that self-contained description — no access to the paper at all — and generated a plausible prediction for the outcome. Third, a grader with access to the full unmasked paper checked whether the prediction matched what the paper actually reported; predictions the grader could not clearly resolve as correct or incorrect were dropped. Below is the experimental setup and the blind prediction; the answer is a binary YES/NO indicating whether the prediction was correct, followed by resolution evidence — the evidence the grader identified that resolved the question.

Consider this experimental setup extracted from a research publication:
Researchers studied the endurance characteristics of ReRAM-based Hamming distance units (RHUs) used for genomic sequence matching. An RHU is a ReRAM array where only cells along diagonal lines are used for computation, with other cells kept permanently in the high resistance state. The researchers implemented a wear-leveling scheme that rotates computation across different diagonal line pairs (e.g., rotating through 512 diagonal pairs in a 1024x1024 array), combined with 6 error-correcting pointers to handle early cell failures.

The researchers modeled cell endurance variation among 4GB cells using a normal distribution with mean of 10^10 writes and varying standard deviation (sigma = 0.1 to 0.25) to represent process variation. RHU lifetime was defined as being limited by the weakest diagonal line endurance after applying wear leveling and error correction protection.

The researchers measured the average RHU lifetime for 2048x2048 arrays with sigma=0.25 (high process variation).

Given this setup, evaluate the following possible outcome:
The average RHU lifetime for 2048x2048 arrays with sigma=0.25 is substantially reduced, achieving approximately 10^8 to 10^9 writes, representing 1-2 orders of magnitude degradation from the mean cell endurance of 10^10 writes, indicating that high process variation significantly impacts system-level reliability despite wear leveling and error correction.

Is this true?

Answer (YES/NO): NO